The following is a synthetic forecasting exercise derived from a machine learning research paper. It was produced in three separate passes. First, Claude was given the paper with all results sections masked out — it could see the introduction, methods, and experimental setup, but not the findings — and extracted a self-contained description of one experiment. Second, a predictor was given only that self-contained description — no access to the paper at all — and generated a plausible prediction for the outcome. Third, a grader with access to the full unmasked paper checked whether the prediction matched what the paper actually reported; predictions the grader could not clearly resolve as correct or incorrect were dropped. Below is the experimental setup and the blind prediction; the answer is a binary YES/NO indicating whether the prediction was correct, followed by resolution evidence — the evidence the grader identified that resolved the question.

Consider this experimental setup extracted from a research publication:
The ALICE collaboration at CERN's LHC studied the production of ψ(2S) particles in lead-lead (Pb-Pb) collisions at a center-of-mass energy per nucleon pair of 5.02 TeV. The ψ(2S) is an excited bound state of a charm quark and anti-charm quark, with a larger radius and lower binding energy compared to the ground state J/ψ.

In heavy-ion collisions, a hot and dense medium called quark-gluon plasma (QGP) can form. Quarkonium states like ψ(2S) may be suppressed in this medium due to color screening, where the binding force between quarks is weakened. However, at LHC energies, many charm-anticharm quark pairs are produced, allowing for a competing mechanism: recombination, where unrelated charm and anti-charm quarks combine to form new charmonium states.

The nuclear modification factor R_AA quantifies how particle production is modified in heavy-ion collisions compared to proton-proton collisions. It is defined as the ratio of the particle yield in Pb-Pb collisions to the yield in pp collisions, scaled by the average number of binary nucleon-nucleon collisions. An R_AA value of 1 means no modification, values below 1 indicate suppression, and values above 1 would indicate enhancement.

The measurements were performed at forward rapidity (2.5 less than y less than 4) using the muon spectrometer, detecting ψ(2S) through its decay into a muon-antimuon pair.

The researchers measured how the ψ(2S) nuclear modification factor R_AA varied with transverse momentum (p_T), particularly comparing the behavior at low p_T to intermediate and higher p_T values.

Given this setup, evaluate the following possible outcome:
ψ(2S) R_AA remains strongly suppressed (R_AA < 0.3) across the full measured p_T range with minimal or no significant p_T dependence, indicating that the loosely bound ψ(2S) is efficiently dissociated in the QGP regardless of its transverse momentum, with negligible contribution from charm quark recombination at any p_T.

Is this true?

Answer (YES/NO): NO